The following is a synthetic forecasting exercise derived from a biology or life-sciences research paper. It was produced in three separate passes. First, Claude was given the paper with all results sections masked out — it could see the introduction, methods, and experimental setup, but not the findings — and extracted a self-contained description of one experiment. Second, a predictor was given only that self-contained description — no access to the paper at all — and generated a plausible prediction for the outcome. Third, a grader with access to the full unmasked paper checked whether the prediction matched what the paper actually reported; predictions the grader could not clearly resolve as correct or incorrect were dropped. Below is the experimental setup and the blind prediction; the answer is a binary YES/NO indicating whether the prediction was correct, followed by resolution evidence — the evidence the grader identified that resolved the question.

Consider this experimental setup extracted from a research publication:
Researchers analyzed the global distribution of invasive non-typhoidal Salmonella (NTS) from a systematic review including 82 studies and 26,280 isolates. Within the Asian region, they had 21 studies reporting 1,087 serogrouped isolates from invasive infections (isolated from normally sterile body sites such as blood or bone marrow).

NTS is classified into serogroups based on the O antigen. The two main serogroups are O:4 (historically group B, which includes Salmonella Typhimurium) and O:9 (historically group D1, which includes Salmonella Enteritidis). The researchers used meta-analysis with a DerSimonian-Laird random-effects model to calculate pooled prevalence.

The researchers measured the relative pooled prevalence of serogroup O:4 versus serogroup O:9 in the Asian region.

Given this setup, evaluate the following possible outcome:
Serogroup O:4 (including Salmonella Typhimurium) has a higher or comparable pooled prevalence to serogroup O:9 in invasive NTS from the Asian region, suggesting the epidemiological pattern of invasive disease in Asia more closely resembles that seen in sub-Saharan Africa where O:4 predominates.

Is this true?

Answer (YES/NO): YES